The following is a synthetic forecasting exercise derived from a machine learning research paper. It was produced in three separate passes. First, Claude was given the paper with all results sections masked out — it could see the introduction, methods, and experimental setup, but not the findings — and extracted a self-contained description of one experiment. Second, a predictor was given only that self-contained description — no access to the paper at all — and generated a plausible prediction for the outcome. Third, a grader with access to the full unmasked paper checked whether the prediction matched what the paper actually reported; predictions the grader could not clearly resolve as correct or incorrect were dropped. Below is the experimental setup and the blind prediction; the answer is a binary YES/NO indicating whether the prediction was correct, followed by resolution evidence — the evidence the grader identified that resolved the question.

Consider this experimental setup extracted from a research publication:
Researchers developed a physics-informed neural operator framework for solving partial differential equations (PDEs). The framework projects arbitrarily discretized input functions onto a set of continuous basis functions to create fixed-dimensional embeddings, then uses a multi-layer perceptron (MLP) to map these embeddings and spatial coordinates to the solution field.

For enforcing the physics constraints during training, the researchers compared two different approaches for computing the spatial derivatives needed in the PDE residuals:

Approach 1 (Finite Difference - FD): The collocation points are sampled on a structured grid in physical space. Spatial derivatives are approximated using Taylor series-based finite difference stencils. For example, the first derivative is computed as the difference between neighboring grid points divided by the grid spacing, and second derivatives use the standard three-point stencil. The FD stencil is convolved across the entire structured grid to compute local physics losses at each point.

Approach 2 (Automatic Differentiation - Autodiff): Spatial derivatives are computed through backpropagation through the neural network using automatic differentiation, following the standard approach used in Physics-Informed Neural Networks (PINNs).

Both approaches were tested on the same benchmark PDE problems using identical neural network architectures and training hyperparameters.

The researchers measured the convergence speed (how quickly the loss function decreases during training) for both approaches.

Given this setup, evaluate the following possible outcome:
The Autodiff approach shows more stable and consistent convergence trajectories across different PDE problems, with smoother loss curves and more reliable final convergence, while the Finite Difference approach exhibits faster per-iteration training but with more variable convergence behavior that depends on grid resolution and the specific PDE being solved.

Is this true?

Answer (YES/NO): NO